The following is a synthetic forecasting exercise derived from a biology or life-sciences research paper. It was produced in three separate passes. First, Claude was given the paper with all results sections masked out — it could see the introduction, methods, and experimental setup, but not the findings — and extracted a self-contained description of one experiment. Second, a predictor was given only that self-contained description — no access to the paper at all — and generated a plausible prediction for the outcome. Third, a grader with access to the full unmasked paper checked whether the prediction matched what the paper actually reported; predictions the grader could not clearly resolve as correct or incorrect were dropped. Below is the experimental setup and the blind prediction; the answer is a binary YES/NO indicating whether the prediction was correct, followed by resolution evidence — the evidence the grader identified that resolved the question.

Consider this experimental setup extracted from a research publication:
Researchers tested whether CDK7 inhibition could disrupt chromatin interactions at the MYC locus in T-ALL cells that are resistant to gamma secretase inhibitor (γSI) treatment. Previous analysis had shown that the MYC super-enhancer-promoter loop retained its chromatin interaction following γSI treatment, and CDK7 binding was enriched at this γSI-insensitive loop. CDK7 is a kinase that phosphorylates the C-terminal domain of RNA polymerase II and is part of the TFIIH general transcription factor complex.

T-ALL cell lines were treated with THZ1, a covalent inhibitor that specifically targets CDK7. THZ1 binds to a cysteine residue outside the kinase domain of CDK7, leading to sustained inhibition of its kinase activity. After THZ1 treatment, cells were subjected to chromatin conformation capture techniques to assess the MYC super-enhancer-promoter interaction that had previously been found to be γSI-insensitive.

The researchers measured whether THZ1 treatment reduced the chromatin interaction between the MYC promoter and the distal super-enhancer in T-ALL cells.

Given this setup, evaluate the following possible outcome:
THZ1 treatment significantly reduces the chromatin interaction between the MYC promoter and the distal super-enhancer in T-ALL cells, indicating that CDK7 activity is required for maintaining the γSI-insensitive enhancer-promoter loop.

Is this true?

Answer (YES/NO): YES